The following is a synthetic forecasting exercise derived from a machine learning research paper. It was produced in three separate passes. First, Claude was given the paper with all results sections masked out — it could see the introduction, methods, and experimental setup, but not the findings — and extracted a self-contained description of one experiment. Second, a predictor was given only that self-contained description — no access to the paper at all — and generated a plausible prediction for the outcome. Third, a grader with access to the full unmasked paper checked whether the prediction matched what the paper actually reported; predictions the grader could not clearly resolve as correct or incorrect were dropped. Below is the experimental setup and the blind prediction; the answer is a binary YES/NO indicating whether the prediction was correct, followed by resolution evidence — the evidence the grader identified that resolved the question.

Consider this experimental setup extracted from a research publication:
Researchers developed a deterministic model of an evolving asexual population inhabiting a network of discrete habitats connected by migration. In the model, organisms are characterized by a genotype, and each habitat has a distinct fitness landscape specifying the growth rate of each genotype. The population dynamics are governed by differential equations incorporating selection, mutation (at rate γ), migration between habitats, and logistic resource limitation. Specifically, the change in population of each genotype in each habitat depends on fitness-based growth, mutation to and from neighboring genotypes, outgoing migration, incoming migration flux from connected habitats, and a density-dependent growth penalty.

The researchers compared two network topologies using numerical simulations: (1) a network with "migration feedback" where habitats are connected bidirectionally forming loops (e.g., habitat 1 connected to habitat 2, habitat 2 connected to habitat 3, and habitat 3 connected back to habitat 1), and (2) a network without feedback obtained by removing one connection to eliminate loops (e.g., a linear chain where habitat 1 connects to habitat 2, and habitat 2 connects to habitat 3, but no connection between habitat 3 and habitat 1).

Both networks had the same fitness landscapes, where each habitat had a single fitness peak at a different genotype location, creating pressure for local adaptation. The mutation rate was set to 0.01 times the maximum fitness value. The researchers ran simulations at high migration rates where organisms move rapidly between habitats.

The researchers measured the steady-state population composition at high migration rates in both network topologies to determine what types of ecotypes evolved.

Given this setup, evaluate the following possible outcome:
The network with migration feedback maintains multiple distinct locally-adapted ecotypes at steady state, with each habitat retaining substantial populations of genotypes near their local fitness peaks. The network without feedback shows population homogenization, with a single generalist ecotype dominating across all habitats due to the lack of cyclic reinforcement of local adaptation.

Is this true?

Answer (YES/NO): NO